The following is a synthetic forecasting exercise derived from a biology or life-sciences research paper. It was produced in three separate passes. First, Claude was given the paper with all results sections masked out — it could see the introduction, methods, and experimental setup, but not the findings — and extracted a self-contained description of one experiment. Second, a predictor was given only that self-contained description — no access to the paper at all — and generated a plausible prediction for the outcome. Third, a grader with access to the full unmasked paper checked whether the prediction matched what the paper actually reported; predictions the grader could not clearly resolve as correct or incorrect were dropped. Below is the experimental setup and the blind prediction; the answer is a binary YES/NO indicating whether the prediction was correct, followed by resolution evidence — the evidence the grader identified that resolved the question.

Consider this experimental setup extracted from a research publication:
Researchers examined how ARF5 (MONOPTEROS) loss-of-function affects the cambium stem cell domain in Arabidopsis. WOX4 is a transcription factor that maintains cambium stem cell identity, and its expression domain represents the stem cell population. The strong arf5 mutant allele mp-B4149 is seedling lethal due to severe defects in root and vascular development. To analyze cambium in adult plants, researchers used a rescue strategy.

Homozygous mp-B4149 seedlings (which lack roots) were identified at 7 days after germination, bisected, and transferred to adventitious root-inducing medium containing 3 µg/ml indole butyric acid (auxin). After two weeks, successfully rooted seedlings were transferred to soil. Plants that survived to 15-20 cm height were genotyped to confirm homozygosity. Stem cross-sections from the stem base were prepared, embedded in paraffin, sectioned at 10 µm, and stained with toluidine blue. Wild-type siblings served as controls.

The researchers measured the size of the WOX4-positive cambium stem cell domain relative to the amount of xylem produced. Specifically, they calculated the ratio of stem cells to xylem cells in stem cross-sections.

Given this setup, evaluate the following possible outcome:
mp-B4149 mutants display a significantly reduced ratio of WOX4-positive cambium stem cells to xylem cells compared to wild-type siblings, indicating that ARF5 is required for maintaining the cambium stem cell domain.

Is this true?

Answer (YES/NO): NO